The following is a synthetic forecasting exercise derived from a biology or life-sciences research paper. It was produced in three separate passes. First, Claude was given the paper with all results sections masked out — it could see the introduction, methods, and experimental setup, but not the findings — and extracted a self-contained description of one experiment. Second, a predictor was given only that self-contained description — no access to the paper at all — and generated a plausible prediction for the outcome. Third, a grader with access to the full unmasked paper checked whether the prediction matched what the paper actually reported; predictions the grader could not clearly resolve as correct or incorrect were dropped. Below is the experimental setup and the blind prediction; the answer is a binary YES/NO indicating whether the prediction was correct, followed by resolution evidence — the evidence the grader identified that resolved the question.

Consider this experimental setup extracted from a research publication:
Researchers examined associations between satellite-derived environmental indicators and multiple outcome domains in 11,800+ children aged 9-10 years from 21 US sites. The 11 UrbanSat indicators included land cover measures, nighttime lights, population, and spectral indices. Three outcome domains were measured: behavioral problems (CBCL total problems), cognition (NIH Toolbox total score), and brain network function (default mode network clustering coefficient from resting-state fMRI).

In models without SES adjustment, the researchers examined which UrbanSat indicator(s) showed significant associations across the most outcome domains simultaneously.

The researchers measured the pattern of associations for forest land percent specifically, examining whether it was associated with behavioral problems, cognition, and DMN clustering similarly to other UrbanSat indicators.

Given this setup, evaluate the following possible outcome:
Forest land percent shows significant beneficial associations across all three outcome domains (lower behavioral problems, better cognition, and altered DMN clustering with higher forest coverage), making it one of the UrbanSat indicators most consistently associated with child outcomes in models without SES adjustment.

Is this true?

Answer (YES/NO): NO